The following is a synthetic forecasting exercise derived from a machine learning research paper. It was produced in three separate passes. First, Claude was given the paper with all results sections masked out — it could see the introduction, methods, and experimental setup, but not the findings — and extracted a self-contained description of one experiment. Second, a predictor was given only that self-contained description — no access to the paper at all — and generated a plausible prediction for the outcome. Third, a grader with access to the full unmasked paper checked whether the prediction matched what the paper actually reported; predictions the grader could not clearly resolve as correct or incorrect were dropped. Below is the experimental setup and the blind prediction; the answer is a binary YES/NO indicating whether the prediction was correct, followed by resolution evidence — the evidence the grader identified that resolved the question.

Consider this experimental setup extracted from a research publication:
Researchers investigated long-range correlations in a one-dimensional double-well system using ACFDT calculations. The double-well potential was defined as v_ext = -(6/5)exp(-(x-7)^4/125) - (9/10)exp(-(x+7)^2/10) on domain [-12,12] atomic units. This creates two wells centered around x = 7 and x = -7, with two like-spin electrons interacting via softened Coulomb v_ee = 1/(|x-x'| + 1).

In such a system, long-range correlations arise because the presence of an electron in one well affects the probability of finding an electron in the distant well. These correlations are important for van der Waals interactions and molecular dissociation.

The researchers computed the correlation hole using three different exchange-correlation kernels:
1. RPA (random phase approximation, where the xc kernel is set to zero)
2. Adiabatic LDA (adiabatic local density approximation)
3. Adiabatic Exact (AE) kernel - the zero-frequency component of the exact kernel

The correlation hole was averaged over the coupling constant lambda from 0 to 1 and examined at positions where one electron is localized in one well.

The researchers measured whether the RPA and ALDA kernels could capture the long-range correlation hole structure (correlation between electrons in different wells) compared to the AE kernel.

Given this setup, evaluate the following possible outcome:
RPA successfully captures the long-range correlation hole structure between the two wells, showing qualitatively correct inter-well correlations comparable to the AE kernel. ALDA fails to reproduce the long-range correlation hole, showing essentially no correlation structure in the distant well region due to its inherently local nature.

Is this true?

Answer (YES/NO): NO